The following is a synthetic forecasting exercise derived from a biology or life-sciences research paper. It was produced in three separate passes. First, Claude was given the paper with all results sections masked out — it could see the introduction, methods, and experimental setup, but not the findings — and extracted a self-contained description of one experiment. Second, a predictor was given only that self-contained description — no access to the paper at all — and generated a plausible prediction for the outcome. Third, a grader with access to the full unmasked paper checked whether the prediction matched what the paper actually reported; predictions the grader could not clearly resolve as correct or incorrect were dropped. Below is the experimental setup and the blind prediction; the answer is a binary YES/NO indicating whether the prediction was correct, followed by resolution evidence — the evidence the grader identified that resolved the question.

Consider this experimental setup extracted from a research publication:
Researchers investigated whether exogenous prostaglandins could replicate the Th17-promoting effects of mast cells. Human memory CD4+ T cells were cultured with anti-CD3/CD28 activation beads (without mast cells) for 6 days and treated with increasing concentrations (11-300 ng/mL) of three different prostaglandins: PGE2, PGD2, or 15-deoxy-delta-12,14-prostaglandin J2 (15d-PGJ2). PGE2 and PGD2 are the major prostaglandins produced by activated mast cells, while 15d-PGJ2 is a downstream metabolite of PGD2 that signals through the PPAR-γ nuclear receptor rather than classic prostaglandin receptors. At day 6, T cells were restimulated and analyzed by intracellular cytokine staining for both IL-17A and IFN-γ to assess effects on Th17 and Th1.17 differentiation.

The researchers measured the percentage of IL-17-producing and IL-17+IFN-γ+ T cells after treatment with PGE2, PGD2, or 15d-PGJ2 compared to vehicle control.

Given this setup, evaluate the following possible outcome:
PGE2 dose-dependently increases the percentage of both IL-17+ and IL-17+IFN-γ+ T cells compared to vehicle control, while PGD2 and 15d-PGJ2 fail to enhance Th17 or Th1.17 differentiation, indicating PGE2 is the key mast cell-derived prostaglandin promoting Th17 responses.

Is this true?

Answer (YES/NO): NO